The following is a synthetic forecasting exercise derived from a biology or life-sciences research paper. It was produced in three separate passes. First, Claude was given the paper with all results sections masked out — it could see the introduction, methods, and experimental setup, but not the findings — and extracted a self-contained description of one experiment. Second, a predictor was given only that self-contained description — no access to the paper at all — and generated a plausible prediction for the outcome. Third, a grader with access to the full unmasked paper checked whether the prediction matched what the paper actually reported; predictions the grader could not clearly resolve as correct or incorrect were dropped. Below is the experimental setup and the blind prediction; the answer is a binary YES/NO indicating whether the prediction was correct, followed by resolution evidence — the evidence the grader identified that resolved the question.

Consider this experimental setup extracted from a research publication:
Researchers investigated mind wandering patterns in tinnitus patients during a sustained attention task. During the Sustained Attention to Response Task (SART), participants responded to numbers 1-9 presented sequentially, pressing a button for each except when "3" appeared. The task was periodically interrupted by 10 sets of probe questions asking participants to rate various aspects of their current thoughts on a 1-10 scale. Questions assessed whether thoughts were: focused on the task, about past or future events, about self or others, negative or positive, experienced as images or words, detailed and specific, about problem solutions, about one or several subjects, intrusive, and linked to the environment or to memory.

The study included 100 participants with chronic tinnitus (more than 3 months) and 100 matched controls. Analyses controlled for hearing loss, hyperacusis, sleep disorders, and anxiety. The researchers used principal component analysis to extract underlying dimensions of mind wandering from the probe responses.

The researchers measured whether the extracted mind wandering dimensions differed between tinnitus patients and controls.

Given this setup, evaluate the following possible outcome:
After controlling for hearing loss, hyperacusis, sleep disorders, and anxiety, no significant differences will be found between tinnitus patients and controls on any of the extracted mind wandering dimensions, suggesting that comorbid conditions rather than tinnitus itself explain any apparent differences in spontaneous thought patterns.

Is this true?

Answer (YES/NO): NO